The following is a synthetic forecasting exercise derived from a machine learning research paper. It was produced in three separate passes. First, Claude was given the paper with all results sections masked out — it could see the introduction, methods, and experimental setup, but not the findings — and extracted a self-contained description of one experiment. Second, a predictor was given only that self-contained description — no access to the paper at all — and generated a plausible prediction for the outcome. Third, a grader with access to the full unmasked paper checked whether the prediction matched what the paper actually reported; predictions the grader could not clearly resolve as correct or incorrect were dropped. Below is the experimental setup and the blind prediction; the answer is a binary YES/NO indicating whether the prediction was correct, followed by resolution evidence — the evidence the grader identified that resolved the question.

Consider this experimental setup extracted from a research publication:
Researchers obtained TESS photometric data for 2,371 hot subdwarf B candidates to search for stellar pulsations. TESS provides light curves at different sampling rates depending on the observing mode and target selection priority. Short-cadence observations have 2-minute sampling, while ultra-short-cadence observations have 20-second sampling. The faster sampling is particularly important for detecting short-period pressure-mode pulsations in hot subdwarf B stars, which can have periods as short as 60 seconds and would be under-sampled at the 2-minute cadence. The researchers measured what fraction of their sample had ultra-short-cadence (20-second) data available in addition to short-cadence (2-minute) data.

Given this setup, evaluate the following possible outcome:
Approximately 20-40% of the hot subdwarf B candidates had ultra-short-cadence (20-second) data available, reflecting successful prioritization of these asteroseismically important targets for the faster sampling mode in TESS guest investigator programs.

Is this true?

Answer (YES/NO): YES